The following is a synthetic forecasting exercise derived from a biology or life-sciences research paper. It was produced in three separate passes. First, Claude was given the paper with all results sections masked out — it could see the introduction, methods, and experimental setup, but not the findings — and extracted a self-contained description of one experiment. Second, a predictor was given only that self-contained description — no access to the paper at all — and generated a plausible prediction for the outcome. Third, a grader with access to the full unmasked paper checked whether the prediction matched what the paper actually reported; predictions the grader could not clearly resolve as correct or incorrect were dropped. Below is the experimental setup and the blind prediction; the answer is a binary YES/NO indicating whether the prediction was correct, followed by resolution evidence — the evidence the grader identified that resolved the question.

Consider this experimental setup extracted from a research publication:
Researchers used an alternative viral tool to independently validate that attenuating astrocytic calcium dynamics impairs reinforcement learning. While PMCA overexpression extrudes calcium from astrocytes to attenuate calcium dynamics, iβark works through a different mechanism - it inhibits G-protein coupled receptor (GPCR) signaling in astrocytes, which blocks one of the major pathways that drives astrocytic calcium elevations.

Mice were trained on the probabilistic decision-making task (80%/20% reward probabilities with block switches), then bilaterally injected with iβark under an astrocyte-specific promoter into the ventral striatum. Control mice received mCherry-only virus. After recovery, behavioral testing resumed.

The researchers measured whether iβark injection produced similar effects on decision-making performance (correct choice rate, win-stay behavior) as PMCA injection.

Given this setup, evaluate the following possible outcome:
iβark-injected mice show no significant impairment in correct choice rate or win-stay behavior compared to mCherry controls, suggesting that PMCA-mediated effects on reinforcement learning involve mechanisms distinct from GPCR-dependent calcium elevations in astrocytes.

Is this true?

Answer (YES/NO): YES